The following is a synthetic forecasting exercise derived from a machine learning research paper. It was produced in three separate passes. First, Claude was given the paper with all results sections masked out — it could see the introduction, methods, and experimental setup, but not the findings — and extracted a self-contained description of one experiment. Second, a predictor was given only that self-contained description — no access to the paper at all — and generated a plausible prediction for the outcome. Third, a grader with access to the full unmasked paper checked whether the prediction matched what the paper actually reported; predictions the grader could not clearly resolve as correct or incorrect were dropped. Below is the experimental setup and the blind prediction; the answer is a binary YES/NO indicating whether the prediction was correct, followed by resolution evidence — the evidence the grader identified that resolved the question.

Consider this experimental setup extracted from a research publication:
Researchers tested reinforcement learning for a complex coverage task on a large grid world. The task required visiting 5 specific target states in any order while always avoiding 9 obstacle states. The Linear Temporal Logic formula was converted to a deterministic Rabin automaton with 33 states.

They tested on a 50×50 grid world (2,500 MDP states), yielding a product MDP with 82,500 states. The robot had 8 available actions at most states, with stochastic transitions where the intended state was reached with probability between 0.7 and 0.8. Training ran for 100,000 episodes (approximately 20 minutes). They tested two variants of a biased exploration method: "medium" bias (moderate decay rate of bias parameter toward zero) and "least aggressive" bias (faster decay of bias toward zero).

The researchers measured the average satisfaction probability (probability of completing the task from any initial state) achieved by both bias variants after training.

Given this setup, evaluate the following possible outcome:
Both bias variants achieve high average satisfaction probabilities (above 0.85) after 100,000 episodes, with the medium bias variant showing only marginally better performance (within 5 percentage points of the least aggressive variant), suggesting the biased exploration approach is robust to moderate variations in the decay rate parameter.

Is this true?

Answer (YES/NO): NO